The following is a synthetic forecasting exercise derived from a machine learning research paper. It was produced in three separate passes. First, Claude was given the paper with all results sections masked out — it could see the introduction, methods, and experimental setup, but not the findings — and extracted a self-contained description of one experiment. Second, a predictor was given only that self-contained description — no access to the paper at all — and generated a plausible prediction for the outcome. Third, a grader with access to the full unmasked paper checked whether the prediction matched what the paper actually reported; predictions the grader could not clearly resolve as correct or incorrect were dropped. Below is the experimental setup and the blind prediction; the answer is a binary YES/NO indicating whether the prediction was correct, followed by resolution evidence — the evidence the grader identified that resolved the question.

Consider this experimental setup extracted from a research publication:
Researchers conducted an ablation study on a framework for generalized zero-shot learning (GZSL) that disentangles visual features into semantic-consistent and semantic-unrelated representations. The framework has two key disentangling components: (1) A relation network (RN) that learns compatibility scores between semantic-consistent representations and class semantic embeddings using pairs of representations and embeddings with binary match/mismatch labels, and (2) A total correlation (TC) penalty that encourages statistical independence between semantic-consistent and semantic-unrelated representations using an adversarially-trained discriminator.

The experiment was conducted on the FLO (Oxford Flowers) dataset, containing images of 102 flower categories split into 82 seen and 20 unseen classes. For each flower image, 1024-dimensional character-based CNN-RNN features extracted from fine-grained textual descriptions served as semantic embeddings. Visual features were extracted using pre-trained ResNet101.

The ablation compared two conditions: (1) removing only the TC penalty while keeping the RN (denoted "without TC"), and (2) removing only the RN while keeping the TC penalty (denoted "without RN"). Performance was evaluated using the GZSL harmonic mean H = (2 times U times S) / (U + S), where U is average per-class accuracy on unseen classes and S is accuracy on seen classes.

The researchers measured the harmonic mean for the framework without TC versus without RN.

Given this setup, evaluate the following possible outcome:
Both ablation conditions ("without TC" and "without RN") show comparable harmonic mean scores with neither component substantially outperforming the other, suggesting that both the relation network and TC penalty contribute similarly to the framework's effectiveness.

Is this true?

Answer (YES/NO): NO